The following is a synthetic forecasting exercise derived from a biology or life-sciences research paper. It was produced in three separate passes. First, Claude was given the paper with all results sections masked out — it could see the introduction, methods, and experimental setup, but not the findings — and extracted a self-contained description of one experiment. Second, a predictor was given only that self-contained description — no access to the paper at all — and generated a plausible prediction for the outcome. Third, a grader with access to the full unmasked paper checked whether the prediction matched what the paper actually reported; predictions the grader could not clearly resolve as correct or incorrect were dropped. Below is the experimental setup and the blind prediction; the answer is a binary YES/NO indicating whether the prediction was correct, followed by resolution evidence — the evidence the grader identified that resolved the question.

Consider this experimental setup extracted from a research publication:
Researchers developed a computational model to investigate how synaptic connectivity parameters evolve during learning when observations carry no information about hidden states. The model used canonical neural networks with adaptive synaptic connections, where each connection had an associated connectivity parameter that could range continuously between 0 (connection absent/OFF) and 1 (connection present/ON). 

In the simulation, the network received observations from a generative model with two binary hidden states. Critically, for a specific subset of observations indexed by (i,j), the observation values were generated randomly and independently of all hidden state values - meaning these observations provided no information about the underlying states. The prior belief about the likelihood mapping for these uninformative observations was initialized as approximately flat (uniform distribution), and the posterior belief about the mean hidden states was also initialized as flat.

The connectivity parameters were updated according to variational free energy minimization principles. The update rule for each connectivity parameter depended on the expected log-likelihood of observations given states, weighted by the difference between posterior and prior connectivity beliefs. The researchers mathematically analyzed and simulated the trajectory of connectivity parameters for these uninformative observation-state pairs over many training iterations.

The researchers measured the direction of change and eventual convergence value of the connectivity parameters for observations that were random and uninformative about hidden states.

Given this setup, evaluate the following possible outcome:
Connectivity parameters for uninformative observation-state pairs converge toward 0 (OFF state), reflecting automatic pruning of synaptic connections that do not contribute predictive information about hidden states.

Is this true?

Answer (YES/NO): YES